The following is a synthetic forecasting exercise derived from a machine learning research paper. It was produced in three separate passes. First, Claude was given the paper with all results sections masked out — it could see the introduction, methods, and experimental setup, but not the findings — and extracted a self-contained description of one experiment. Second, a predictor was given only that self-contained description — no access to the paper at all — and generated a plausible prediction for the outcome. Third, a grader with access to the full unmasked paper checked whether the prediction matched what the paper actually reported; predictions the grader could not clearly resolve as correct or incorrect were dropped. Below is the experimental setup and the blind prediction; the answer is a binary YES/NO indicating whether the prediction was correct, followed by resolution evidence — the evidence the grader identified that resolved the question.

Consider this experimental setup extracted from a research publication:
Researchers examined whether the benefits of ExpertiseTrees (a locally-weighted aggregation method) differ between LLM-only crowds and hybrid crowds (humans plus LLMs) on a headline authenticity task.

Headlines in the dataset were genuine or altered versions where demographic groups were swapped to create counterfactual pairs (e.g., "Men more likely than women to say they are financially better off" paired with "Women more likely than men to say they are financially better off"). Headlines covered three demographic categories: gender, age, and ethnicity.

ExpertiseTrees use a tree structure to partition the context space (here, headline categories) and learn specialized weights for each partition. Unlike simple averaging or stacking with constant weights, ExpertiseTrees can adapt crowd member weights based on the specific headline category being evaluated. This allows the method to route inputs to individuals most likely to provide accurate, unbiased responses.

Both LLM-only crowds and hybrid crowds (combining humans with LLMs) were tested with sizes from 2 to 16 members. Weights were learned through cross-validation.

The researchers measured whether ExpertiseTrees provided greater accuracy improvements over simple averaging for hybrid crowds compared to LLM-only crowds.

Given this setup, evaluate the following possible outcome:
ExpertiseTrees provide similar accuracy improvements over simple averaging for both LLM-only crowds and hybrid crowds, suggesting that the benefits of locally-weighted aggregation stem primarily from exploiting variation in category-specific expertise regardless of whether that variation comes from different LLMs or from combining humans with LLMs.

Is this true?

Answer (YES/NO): NO